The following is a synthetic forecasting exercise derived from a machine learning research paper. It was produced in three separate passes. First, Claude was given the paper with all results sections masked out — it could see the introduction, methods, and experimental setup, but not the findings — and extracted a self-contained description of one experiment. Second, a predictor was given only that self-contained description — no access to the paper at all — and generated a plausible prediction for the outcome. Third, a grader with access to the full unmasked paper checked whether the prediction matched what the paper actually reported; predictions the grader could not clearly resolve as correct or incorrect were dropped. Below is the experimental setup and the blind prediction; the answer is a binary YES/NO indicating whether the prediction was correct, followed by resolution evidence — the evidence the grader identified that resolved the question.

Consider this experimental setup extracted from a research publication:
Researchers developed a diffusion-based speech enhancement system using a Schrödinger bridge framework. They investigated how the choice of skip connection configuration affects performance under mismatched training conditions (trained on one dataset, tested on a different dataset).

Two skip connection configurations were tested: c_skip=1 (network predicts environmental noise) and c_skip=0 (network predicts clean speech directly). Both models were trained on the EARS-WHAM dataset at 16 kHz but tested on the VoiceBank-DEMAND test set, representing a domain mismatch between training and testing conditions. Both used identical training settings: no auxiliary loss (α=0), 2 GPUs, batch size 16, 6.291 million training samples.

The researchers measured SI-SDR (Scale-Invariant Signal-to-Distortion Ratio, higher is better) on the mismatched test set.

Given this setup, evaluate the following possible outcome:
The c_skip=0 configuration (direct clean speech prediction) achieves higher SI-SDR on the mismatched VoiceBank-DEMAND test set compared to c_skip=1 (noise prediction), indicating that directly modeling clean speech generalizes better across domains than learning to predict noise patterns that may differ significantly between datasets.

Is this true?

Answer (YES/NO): NO